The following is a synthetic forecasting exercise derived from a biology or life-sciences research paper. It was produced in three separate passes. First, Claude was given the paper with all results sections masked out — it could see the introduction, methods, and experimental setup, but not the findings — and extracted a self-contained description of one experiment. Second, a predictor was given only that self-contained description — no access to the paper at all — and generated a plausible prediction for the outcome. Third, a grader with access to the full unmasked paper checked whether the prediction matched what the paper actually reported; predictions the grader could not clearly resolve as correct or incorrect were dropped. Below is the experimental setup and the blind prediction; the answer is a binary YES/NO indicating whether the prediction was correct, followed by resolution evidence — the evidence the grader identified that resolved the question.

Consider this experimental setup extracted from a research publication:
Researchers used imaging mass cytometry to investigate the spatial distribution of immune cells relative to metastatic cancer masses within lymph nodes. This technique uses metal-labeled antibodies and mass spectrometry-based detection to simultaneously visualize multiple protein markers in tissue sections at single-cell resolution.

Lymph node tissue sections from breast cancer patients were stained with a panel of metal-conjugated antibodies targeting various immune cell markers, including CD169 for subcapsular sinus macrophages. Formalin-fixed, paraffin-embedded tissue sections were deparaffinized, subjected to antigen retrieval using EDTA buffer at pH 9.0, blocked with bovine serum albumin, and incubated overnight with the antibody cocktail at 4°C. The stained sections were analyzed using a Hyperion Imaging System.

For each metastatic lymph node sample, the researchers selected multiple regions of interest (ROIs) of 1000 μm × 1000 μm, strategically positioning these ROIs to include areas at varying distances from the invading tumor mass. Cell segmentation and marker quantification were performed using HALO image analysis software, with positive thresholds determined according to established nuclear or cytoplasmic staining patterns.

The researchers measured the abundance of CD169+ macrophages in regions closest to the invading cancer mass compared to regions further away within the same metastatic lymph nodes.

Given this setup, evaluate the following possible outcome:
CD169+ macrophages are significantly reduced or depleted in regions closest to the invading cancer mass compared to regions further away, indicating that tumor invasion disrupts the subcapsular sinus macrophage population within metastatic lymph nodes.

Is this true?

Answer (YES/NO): YES